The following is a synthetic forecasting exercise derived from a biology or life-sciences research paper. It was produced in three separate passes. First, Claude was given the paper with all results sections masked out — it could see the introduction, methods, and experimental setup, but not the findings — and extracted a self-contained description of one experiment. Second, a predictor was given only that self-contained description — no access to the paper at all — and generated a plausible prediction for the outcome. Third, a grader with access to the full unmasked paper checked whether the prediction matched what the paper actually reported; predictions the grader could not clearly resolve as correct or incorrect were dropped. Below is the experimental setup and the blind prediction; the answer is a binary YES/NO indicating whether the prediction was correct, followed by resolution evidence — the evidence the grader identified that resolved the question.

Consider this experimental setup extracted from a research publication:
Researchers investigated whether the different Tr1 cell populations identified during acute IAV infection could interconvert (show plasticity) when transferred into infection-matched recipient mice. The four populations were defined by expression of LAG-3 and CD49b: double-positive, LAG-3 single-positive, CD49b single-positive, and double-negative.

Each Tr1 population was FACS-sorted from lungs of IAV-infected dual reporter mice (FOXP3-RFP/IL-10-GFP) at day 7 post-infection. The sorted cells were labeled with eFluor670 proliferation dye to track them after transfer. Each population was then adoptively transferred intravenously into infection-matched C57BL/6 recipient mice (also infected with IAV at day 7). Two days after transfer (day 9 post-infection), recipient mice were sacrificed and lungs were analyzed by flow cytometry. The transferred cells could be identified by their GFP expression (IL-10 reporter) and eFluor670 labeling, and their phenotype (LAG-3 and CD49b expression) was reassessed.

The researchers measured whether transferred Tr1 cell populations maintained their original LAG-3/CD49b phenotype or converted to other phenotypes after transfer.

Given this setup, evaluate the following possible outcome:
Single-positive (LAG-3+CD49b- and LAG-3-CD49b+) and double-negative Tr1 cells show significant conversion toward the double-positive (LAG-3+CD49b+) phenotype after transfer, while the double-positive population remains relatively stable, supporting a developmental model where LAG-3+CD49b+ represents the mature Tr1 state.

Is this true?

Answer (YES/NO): NO